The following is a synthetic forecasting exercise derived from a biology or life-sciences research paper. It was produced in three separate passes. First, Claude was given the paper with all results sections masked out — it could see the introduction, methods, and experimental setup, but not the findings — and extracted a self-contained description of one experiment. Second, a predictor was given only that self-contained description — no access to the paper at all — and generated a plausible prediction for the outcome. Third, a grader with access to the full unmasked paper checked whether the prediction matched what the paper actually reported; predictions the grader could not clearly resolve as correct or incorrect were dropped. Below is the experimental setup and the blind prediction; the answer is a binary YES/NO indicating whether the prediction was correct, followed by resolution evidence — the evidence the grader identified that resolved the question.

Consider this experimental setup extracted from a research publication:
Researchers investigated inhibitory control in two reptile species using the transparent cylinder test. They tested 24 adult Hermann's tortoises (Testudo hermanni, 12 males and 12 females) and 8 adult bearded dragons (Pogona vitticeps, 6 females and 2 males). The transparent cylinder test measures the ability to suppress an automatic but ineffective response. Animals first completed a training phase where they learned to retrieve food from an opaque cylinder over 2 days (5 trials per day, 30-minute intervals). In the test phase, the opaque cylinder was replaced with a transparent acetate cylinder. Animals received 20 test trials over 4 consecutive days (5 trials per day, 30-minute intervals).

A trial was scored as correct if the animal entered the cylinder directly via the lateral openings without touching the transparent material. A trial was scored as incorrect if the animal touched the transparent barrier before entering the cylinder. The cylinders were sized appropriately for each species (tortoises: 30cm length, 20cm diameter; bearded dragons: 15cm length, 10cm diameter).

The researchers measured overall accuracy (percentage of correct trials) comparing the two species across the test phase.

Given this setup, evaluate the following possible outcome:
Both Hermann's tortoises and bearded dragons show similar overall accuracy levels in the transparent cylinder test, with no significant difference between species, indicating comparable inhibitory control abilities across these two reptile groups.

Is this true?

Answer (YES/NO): NO